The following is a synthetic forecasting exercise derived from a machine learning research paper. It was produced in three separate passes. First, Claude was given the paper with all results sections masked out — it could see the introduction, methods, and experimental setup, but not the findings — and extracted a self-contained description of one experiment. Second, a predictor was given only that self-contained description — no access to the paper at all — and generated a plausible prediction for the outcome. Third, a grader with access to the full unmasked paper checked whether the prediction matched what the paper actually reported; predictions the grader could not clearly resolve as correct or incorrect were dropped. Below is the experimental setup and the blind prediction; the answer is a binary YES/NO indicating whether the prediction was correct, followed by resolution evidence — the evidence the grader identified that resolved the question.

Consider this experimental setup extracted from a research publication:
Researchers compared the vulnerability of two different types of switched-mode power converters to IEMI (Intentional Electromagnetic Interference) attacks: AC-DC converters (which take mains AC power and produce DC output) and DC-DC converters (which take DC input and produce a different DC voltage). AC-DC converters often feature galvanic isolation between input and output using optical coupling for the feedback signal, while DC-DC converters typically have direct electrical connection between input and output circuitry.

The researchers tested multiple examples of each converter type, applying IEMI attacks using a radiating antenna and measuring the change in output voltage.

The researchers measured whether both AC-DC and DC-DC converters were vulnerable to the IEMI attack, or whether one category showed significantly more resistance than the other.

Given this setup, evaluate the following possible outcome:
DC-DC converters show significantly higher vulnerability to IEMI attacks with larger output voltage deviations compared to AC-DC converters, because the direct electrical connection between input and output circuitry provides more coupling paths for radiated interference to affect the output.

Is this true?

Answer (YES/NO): NO